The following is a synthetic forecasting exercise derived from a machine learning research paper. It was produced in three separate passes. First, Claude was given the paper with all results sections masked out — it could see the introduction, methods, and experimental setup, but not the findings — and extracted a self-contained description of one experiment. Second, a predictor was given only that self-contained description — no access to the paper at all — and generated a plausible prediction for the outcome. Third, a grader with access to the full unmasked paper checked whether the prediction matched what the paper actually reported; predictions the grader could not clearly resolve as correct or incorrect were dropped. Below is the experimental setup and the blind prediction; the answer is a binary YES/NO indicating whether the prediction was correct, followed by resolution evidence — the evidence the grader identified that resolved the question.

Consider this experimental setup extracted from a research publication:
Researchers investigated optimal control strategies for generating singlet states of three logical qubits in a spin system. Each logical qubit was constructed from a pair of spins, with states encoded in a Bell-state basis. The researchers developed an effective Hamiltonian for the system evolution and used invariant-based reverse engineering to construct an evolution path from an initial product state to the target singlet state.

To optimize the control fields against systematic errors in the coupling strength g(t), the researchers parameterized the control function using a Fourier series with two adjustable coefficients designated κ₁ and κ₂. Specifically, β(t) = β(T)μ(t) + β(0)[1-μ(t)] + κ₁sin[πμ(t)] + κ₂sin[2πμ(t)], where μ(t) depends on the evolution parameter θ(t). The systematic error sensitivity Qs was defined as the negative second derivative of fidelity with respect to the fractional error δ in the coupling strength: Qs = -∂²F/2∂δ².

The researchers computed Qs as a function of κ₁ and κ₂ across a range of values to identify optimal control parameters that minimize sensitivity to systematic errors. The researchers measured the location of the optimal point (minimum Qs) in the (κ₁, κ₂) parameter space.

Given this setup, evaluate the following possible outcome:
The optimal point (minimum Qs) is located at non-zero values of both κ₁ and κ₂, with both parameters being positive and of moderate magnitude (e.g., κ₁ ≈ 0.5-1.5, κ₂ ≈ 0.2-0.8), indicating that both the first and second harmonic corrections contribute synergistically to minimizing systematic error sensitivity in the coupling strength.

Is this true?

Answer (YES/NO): YES